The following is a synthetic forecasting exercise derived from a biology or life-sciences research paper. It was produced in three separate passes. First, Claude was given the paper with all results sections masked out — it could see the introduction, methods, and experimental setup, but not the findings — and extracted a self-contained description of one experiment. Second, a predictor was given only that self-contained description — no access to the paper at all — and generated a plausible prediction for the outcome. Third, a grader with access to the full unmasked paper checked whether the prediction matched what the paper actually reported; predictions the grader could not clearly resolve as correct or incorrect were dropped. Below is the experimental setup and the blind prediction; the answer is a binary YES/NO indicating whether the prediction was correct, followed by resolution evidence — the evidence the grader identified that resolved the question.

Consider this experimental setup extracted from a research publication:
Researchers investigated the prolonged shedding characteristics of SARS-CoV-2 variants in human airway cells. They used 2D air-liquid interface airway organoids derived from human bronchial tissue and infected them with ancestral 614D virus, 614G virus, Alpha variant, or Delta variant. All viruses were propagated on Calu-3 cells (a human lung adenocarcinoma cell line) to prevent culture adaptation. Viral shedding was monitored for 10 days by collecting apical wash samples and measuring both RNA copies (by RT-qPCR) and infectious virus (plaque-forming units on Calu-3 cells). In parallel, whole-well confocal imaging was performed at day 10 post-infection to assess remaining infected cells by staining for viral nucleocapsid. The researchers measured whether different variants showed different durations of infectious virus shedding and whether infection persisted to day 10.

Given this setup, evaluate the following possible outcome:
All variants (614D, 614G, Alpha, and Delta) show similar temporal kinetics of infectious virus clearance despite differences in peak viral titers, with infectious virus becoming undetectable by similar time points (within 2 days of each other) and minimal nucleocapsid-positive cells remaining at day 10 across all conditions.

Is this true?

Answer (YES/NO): NO